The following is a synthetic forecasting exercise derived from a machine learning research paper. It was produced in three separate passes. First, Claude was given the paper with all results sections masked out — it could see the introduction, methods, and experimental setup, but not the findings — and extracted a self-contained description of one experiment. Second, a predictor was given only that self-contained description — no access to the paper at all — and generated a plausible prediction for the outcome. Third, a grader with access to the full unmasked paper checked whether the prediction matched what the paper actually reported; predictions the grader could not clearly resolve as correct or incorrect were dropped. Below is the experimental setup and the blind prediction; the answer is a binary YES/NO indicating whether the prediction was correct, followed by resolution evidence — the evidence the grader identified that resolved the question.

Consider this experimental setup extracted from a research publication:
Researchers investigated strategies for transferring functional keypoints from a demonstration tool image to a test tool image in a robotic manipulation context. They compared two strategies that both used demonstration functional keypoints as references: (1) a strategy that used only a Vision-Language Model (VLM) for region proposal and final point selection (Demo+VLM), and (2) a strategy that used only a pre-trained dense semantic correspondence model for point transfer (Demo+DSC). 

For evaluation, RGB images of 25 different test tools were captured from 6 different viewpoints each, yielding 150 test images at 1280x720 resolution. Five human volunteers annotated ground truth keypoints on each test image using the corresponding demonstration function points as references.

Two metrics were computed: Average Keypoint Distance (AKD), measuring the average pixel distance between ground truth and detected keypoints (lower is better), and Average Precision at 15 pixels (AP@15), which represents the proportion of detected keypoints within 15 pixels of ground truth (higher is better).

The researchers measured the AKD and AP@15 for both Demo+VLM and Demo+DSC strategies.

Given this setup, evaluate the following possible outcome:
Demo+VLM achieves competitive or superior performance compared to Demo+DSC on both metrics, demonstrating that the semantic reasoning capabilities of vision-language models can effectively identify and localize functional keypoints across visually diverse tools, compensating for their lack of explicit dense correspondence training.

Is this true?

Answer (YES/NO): NO